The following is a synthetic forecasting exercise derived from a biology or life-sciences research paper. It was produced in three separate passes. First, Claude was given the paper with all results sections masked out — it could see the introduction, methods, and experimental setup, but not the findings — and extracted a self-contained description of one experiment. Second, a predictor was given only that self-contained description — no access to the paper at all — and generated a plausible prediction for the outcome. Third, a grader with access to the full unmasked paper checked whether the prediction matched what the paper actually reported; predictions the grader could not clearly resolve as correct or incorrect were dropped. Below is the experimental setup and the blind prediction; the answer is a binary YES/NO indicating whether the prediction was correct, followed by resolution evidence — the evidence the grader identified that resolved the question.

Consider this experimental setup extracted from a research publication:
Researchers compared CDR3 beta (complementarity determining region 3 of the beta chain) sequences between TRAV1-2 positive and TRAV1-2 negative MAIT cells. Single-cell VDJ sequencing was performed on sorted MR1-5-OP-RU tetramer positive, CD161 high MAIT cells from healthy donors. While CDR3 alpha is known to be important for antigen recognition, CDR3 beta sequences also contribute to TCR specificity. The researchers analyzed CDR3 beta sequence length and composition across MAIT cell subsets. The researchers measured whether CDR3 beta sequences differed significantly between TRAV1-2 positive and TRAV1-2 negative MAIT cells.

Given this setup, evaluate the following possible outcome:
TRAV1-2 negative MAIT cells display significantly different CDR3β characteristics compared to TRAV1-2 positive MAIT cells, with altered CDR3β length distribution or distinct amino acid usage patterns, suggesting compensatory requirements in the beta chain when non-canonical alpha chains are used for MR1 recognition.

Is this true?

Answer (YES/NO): NO